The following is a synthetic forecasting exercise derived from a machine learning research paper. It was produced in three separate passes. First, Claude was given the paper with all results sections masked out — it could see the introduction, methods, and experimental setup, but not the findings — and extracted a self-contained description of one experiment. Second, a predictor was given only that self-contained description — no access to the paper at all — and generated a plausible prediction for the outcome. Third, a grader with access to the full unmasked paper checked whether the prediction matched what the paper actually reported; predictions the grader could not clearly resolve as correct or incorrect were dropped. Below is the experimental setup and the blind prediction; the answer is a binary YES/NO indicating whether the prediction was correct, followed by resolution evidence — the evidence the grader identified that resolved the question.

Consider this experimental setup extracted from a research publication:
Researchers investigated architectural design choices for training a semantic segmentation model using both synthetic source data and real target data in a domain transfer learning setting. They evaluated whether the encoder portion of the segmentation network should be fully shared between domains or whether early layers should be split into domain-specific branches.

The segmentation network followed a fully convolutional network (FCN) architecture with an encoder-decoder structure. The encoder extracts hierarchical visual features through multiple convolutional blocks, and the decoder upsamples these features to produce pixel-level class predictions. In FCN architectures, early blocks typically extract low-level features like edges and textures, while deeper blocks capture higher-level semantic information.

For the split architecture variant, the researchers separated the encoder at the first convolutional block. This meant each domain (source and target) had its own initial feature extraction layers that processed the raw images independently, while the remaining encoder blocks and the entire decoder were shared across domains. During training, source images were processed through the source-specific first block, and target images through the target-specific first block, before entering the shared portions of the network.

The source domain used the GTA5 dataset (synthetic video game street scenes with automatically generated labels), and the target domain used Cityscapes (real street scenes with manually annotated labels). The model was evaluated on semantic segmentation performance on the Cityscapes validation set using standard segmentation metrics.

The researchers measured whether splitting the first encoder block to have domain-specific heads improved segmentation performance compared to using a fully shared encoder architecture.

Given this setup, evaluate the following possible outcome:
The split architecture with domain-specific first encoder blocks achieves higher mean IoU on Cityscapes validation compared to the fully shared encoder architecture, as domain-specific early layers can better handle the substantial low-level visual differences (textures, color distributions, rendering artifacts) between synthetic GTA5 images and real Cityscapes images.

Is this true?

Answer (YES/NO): YES